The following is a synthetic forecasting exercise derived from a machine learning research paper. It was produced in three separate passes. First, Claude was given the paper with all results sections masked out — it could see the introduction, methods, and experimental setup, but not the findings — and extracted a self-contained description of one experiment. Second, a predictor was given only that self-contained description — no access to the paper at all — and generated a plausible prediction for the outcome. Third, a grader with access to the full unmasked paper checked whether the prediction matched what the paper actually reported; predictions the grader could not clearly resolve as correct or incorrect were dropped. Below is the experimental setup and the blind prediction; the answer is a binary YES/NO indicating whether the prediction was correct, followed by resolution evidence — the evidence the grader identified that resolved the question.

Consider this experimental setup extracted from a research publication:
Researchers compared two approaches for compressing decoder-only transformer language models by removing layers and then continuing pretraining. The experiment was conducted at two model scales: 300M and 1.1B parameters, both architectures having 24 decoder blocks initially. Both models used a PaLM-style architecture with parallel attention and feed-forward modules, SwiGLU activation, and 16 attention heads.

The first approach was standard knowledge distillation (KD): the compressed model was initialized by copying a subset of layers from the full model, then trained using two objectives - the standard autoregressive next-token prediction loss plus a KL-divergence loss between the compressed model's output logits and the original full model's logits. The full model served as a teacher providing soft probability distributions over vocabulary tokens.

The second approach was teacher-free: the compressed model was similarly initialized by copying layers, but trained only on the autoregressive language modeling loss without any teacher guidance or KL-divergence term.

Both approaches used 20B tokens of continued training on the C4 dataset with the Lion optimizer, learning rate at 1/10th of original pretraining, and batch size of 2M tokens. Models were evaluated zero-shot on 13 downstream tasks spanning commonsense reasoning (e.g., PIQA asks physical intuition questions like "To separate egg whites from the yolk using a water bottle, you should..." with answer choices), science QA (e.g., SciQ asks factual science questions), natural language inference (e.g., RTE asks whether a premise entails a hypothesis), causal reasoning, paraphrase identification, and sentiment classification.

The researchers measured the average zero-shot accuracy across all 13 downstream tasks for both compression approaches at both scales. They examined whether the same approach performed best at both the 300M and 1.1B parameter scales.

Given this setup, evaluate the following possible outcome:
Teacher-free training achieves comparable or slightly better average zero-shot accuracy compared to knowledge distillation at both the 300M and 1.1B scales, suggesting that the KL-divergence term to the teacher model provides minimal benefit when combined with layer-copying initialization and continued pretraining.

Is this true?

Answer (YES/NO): NO